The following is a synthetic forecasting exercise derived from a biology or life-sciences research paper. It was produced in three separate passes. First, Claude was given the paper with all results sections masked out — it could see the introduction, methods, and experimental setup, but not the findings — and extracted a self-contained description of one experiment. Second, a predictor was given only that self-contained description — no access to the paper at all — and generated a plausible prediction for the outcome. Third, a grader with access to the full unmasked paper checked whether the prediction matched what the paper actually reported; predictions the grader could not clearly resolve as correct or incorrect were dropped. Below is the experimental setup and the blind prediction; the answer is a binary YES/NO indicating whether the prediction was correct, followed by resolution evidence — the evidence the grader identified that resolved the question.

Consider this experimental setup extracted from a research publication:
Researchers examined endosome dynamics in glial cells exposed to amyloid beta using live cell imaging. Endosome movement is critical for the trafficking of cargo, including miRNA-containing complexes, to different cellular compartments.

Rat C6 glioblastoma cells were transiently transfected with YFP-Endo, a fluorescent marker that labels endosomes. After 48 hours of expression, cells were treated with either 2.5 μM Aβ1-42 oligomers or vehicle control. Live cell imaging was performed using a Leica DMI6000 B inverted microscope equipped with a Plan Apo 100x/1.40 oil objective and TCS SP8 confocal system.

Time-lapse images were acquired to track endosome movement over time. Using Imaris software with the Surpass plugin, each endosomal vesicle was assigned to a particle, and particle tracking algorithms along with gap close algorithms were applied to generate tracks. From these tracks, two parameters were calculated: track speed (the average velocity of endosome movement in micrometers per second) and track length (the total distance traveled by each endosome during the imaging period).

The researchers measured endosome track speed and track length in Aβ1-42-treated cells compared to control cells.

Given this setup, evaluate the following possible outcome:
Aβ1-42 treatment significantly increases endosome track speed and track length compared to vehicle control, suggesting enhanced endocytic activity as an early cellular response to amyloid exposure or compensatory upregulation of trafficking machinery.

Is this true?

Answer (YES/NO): NO